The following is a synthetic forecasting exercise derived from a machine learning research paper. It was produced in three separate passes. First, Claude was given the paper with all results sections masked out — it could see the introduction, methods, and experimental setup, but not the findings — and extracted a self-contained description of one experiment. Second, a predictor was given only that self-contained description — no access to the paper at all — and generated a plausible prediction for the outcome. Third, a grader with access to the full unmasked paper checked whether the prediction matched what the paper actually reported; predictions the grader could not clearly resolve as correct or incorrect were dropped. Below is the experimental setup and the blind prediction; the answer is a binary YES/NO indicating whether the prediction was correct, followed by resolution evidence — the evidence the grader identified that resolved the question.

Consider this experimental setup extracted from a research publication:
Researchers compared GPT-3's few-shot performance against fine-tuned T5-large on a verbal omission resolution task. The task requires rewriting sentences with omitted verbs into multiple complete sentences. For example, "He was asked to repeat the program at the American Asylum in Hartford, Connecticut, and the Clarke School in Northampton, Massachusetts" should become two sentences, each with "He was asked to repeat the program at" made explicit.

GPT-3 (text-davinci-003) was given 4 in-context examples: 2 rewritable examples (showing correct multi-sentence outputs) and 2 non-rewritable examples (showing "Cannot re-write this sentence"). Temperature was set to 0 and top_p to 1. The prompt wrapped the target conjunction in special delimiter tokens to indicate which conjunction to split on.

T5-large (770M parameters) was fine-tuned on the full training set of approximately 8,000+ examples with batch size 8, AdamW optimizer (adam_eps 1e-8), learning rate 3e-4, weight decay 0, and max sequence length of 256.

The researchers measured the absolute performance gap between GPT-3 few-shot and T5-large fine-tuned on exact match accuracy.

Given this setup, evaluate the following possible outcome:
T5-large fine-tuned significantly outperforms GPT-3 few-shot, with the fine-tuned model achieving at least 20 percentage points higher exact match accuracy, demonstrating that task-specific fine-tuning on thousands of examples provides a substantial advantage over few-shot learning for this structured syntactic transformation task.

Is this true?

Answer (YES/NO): NO